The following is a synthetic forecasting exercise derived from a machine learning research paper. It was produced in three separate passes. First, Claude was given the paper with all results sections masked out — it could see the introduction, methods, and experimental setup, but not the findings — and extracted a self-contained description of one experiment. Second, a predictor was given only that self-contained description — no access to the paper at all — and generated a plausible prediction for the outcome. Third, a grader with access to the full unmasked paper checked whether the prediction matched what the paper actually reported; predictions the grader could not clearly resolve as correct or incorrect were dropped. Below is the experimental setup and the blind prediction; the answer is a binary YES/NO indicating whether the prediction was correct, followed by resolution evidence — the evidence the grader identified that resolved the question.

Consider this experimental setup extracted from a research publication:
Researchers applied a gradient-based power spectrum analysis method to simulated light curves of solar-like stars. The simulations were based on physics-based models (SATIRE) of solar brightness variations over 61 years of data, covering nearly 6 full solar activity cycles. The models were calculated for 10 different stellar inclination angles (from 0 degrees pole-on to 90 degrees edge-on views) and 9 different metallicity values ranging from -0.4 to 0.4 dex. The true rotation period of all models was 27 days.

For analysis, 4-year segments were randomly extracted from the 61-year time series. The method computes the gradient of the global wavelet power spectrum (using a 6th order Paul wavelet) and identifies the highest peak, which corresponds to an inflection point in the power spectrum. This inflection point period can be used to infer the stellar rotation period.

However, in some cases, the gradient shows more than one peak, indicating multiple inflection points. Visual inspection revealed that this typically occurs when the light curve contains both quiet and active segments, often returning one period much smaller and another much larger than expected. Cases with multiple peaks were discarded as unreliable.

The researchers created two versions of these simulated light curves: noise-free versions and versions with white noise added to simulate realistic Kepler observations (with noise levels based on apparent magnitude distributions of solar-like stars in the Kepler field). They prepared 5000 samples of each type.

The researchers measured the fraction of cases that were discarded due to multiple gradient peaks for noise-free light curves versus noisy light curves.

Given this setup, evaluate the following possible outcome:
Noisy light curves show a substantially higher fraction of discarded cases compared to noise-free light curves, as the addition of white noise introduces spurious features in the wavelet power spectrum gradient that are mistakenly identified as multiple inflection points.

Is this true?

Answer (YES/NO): NO